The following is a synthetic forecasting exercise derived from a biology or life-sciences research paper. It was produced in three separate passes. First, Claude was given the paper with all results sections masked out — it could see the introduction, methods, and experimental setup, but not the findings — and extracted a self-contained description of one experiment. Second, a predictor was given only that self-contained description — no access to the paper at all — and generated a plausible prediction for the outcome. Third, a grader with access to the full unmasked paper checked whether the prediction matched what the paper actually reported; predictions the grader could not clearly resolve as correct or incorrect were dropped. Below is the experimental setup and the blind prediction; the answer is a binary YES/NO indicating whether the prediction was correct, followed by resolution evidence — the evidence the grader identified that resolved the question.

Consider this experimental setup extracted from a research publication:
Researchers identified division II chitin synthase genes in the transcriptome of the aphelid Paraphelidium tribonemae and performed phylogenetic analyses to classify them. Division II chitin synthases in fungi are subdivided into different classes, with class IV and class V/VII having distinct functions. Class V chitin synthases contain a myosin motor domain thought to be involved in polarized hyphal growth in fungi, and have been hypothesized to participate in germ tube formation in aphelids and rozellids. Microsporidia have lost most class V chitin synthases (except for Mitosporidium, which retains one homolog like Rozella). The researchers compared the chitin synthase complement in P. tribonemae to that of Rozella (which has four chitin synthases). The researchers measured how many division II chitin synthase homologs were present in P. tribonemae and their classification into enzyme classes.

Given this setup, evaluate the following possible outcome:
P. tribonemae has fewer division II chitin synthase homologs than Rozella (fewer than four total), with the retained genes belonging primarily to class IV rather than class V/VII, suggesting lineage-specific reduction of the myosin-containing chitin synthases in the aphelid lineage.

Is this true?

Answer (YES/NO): NO